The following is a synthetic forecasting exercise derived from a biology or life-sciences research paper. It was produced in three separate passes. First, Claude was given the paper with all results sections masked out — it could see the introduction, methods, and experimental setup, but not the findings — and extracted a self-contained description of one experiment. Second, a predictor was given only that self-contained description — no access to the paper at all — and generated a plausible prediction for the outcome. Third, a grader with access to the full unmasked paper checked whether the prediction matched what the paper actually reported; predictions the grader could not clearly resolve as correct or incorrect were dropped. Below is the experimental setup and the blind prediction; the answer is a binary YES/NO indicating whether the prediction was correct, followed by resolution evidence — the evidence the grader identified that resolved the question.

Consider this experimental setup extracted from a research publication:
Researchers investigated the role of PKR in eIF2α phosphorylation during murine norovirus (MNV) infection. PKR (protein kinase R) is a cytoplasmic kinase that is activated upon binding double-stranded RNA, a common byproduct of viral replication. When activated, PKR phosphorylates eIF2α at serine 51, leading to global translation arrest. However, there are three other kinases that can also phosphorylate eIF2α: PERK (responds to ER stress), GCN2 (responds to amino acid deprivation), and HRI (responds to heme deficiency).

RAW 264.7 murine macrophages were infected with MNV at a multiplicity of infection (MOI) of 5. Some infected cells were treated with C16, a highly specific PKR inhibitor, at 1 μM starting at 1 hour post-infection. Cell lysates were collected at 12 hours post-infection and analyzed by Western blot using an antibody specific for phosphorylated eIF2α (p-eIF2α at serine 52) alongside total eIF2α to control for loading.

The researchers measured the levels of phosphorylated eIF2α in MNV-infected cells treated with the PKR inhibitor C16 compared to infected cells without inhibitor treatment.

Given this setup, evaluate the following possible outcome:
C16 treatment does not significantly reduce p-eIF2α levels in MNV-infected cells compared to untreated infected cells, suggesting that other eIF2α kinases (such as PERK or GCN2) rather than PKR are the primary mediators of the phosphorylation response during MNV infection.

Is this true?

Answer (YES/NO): NO